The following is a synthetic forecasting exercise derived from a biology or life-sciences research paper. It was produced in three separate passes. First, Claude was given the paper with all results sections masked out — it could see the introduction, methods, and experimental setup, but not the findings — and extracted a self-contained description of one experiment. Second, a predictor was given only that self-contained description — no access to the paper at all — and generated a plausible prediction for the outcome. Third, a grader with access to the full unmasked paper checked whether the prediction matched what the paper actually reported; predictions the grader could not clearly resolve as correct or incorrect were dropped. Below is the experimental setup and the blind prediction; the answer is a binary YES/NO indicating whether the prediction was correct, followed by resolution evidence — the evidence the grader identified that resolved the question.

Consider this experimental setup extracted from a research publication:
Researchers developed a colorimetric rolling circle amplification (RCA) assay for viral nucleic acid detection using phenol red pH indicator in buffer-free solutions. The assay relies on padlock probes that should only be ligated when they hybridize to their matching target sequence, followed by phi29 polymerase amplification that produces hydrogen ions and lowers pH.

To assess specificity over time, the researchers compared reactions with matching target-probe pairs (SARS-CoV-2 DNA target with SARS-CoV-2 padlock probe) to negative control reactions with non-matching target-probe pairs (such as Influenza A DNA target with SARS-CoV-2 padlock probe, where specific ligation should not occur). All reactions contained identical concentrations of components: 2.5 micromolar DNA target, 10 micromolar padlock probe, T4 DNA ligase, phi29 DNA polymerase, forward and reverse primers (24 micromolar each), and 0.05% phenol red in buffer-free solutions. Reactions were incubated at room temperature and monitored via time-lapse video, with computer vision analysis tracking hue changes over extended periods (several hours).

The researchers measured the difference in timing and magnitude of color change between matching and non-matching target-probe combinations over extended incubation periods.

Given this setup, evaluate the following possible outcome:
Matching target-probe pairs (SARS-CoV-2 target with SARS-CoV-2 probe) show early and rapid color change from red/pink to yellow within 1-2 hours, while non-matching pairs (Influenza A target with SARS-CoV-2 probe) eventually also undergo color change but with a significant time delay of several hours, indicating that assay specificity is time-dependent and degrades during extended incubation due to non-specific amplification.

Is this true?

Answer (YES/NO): YES